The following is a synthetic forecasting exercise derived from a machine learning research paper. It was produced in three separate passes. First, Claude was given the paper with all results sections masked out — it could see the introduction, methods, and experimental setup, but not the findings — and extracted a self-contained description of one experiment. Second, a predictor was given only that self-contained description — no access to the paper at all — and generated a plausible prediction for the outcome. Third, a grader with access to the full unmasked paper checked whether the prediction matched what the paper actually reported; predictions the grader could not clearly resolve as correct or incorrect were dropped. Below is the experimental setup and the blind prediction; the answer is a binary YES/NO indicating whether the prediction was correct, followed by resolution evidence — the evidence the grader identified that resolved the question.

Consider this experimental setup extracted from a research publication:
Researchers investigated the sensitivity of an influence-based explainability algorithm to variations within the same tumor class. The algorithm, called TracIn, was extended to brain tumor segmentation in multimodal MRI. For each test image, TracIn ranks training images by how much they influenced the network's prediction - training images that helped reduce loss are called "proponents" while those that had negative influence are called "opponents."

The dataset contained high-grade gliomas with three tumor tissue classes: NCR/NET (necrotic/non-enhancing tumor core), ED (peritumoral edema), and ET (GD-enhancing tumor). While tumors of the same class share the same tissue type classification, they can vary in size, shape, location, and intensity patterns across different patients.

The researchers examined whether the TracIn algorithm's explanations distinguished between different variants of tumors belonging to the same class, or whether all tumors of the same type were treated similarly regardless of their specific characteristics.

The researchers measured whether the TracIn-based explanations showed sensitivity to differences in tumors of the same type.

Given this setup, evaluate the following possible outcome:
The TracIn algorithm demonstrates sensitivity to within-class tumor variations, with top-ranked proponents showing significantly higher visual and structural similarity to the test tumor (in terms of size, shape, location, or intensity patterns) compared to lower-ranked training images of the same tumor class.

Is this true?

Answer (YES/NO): NO